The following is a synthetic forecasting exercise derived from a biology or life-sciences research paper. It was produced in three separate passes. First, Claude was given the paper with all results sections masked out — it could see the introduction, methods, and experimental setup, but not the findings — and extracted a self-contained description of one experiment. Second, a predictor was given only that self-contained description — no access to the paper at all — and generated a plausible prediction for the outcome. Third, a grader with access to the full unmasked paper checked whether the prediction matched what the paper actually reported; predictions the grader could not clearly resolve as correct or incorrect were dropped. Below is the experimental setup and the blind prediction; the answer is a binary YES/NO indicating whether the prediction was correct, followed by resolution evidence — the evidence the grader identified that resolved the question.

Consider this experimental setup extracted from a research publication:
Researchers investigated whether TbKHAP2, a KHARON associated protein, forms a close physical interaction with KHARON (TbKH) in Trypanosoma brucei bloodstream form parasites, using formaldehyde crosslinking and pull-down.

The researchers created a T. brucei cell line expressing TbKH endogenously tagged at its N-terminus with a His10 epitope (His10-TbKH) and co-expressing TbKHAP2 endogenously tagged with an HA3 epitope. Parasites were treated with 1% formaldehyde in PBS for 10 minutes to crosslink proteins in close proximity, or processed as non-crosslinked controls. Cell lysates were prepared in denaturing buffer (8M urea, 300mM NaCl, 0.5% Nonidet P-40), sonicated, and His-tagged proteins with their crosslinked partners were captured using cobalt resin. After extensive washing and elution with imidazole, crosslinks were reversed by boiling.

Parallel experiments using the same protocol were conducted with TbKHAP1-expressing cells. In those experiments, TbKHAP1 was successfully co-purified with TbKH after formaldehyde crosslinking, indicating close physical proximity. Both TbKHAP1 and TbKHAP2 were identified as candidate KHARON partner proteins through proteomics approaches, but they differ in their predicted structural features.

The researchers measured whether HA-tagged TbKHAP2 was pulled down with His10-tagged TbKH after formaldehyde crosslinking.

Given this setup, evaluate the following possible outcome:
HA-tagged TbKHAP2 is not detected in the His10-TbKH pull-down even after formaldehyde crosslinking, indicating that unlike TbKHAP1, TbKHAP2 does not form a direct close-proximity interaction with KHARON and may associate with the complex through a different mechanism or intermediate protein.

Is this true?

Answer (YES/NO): YES